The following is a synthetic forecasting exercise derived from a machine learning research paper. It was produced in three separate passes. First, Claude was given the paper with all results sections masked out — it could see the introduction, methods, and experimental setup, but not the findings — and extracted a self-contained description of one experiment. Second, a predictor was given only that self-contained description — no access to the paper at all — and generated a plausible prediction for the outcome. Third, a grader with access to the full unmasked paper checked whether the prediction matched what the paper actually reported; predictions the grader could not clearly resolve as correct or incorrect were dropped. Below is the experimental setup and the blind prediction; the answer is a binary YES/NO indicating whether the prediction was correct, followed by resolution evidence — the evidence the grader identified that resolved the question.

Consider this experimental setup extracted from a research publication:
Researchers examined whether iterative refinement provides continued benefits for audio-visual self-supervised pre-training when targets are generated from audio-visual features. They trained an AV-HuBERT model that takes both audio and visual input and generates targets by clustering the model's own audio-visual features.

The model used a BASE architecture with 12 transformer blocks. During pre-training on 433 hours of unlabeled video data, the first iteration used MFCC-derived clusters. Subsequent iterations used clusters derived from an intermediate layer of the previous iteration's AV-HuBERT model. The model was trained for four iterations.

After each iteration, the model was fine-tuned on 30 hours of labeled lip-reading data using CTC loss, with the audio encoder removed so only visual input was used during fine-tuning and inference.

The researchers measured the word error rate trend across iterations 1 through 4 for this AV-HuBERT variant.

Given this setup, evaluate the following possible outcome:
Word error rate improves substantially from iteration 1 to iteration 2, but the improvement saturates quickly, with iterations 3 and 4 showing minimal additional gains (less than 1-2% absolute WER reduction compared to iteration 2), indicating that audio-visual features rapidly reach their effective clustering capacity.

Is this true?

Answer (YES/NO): NO